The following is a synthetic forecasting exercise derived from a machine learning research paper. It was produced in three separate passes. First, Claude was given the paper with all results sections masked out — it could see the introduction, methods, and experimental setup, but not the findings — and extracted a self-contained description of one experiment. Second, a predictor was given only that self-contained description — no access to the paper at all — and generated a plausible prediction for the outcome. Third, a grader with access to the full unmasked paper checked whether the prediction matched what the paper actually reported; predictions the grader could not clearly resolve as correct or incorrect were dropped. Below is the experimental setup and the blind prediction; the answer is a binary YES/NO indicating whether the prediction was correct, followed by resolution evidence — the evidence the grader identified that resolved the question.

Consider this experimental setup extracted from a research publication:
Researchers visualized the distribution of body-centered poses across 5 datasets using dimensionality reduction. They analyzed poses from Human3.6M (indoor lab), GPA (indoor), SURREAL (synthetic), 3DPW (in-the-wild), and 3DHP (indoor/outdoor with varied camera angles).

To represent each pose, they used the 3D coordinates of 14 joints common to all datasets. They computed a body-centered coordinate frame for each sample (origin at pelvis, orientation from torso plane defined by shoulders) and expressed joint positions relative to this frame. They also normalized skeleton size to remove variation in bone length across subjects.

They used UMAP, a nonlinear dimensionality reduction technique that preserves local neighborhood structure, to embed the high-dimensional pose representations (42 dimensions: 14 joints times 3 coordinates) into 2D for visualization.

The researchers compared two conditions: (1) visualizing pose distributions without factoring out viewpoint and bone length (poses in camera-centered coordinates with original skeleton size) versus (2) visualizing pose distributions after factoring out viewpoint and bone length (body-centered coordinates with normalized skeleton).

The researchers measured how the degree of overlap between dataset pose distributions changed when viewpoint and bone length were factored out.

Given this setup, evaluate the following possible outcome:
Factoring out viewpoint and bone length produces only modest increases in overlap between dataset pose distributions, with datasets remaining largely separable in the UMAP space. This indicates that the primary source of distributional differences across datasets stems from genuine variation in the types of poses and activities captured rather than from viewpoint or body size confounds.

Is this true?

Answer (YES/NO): NO